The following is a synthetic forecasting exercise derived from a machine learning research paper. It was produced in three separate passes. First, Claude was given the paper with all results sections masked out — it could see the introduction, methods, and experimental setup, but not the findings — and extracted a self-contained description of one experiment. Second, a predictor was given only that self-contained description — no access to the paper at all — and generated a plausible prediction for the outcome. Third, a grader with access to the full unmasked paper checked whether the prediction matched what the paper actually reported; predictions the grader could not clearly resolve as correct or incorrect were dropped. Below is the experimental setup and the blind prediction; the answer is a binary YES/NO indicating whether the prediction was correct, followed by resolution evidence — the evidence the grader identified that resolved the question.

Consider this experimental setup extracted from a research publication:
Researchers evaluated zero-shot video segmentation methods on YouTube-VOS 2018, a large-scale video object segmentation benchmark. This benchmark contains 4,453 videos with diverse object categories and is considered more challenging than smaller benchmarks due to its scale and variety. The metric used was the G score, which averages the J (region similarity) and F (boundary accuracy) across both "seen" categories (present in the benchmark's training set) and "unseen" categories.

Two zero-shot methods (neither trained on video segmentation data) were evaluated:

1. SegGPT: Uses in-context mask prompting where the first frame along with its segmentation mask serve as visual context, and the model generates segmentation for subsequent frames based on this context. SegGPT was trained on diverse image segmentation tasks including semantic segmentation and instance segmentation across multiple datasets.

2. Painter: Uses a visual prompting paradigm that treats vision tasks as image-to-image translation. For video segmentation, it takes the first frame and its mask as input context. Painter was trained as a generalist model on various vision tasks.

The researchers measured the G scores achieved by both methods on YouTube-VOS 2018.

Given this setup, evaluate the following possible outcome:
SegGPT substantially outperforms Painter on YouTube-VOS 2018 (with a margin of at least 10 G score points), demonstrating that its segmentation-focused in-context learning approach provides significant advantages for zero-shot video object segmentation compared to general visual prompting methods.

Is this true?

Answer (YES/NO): YES